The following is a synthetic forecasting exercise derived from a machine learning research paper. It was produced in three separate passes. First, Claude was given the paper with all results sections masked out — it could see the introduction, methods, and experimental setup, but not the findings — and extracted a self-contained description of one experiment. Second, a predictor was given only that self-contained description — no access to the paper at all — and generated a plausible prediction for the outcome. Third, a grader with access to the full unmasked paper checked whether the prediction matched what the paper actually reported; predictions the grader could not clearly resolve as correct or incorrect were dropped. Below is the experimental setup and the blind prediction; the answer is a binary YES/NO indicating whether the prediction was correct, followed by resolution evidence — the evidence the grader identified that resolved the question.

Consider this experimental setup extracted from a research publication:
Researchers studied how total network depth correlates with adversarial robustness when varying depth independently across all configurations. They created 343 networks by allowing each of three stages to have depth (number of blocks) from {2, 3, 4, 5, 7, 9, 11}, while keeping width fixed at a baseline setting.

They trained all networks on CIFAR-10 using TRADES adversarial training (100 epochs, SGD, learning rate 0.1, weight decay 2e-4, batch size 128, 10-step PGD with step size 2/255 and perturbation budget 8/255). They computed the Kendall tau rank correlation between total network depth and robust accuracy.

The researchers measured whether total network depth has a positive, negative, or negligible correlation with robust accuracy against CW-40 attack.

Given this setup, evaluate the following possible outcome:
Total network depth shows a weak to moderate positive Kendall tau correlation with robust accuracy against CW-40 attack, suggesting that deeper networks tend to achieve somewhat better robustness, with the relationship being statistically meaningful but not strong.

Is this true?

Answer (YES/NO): NO